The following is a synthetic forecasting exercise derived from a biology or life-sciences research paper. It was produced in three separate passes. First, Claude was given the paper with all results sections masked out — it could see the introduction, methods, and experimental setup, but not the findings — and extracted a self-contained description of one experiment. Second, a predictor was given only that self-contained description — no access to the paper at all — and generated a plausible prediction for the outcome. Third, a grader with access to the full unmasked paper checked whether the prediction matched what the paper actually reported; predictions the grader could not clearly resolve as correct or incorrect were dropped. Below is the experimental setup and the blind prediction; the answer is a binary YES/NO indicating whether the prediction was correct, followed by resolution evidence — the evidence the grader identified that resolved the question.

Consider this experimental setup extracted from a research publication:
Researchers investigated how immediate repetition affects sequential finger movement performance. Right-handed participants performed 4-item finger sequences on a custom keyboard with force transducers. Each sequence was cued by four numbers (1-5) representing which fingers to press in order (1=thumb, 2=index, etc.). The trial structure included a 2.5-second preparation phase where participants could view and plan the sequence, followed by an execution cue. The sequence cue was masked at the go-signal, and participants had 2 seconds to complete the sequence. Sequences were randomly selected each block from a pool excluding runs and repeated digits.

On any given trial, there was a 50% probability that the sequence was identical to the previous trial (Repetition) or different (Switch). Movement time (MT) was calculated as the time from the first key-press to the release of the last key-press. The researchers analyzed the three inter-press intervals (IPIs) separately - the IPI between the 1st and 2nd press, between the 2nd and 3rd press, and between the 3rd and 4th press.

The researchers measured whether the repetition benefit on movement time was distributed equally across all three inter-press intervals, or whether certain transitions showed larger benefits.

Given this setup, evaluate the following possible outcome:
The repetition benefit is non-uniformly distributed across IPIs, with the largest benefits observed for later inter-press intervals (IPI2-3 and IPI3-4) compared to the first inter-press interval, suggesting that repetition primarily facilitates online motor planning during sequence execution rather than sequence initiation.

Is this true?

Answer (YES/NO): YES